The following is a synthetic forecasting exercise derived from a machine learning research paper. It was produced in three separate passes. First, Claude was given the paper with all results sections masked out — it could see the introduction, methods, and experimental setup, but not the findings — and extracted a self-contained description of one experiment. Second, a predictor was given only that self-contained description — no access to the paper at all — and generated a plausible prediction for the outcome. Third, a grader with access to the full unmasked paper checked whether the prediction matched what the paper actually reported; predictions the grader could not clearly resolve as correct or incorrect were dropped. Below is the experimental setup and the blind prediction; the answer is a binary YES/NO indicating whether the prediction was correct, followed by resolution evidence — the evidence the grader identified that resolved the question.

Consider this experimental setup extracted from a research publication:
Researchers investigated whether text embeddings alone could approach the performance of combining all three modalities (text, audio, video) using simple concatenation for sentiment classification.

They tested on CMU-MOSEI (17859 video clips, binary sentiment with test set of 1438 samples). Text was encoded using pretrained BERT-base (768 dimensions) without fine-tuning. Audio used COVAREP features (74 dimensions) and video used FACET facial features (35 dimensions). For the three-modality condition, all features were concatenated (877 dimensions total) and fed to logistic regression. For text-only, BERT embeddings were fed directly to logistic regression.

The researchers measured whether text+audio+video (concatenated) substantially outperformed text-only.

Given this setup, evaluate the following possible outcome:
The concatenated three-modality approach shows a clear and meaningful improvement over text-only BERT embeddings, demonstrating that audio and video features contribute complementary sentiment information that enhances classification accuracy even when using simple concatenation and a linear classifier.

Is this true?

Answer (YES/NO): YES